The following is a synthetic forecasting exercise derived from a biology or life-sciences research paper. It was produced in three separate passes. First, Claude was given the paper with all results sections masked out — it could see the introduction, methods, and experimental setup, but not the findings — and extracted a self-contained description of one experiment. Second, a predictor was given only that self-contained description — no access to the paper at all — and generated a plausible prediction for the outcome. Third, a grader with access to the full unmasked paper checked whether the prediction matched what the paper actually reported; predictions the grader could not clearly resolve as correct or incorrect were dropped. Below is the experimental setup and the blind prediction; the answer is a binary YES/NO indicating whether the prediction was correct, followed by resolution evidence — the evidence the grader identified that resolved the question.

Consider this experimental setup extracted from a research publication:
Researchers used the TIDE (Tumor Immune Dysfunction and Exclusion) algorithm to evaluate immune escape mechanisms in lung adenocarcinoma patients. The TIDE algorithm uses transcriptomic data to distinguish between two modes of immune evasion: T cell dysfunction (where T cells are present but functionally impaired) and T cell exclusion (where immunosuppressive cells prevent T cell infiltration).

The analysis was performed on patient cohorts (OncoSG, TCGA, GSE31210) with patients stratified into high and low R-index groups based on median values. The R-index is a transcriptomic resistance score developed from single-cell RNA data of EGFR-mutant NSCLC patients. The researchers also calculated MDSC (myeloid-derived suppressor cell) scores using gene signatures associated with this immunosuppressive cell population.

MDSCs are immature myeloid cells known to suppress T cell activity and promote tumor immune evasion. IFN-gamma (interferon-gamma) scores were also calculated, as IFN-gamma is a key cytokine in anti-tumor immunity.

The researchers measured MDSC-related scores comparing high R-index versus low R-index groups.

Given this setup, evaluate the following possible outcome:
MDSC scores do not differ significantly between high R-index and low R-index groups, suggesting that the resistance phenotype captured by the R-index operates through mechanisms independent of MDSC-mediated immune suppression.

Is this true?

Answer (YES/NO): NO